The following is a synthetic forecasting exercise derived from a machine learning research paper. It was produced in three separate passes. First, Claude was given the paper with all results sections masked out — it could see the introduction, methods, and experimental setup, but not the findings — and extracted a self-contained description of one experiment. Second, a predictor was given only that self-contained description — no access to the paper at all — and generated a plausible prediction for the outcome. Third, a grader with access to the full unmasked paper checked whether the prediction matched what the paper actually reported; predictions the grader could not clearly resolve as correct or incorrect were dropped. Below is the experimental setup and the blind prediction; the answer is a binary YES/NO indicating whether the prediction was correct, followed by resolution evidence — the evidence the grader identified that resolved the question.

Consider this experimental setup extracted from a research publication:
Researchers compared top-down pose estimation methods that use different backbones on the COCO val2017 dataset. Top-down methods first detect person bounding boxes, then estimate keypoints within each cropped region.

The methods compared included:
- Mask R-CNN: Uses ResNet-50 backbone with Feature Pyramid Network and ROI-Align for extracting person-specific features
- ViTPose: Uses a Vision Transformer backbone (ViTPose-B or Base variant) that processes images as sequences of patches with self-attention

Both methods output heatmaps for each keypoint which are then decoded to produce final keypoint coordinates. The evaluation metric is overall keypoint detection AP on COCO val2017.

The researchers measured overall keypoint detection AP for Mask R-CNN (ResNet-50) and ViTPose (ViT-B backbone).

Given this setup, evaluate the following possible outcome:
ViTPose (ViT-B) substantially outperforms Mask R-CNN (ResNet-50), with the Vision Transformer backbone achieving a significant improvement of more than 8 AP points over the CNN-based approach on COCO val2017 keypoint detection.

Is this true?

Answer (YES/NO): YES